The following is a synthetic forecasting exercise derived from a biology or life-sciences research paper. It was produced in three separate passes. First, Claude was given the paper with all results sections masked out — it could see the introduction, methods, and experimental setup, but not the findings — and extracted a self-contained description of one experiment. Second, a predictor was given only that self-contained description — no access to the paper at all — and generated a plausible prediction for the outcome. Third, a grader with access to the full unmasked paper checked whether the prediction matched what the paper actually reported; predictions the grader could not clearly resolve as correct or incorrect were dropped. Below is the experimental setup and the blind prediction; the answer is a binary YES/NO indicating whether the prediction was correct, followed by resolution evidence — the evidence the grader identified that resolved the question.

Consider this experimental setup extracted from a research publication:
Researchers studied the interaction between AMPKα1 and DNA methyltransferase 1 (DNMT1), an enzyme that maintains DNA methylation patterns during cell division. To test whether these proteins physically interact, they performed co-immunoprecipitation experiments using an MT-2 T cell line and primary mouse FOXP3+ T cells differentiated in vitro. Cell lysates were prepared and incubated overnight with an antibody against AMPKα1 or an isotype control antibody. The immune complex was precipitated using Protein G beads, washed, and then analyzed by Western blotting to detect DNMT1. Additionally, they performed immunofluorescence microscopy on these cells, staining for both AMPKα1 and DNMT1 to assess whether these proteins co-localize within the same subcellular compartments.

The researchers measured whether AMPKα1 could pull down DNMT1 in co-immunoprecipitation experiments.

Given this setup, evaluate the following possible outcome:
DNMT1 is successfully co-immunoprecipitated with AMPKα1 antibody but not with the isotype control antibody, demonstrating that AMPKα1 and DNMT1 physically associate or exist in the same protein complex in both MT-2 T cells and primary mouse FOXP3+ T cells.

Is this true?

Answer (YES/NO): YES